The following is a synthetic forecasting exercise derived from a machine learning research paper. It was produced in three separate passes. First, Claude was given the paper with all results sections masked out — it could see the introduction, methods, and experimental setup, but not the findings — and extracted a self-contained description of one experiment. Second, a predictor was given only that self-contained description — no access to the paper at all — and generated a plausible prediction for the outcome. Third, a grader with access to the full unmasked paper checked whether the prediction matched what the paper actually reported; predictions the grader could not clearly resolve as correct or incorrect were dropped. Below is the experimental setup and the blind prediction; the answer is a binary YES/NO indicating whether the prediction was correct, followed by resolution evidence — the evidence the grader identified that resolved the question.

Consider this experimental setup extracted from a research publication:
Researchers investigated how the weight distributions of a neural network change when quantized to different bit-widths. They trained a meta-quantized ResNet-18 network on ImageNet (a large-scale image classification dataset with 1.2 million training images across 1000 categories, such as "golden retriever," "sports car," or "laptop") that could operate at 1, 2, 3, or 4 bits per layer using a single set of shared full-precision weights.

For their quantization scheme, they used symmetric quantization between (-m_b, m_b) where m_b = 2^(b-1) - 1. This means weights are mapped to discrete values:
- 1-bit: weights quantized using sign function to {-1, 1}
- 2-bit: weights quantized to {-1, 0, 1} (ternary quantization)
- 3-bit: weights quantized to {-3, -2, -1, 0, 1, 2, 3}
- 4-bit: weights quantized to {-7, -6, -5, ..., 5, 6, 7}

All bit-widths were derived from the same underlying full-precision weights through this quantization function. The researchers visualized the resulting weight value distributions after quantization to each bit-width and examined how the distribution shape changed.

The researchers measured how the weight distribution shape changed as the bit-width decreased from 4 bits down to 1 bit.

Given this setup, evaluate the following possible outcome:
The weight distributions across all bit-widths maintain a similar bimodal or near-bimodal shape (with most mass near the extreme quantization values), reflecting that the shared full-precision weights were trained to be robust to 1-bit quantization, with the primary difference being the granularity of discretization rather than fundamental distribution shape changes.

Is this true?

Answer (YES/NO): NO